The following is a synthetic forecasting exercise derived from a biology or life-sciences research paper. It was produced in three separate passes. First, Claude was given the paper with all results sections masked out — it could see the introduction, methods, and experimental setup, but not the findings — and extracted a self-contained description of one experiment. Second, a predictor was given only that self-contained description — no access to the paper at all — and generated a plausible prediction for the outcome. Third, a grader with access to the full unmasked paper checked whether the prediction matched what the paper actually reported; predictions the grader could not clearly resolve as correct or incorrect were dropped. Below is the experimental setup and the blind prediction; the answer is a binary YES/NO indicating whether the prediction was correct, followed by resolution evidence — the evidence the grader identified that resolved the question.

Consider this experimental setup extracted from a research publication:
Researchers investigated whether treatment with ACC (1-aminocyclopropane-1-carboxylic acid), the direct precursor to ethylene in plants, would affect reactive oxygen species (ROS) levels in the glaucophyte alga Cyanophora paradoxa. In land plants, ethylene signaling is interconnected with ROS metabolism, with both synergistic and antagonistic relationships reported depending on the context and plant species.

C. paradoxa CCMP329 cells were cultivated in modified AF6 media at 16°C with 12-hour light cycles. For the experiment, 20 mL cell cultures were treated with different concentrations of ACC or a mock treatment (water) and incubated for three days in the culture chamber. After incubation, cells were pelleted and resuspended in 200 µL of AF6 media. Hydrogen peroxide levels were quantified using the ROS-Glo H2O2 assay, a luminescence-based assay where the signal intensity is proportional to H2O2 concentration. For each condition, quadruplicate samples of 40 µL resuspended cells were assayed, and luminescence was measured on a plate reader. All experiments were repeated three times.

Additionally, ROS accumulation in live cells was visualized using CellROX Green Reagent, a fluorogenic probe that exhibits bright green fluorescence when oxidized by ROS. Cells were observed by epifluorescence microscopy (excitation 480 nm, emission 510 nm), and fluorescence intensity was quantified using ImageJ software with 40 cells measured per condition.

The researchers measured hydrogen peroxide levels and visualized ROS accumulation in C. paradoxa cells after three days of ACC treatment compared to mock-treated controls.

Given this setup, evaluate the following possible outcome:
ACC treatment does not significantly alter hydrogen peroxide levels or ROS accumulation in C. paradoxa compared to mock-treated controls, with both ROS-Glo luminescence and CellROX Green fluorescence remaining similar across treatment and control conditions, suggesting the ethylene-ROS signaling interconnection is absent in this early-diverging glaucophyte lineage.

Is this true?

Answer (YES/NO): NO